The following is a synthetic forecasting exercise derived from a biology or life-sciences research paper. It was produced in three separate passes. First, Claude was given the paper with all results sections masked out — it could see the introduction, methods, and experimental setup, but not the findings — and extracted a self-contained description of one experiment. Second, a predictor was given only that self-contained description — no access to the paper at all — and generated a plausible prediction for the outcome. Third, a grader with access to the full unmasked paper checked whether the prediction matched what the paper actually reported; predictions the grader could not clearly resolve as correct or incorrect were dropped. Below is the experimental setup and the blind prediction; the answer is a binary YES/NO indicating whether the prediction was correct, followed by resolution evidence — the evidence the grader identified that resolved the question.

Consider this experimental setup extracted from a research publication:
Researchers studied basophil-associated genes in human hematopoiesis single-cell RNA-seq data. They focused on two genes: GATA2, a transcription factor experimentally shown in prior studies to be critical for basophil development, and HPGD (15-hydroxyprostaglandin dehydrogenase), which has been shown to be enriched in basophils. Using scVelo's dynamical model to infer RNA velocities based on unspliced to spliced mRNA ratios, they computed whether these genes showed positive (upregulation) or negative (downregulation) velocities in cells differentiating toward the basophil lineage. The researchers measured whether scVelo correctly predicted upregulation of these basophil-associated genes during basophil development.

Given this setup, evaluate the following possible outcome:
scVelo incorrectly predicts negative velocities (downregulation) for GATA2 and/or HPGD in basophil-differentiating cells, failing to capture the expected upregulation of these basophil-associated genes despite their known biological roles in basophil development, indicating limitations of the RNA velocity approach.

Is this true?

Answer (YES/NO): YES